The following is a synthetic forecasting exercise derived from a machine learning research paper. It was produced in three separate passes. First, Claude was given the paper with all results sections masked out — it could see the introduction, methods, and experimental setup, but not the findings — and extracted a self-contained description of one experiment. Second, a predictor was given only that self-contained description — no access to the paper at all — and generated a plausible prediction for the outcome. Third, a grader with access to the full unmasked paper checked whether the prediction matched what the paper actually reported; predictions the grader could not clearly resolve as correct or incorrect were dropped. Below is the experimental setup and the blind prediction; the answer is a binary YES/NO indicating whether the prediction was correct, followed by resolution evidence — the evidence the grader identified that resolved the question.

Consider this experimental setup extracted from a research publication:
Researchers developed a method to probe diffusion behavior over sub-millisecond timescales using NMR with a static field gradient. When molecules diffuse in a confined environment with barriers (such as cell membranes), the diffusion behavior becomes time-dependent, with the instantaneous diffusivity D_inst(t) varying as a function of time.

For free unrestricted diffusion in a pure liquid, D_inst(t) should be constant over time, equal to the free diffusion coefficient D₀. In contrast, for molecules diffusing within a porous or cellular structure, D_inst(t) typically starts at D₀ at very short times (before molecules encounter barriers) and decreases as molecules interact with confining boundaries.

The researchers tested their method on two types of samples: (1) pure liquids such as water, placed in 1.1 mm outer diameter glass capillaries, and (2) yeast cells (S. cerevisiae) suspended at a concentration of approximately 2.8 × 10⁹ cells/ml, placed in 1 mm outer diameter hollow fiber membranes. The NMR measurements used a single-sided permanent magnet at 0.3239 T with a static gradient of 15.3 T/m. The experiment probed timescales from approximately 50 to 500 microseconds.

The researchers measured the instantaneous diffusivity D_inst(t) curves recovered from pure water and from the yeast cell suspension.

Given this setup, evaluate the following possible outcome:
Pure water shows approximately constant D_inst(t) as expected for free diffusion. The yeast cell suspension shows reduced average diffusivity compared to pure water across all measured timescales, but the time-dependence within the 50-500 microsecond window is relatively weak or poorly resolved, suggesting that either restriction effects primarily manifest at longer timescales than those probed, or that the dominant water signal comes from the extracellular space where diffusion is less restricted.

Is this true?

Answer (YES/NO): NO